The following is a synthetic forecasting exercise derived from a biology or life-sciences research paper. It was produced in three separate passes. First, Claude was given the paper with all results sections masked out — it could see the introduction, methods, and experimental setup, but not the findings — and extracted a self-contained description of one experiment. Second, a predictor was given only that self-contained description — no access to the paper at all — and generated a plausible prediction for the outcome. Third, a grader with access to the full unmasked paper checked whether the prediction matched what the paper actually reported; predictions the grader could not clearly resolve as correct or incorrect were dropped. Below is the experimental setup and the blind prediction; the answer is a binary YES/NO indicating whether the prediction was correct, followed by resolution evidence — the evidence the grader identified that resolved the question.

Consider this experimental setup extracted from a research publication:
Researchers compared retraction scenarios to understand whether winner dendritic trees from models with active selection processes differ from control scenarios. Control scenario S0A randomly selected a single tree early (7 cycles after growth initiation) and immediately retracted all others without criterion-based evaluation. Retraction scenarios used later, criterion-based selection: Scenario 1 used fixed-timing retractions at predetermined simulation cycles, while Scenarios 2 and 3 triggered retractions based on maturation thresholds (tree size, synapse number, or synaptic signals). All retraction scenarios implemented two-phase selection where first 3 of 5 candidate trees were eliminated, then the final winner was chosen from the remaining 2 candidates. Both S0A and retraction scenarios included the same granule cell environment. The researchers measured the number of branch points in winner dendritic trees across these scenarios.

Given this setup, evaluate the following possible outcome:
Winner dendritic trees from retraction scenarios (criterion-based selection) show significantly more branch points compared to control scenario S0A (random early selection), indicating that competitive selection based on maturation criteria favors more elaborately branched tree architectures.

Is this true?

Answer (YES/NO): YES